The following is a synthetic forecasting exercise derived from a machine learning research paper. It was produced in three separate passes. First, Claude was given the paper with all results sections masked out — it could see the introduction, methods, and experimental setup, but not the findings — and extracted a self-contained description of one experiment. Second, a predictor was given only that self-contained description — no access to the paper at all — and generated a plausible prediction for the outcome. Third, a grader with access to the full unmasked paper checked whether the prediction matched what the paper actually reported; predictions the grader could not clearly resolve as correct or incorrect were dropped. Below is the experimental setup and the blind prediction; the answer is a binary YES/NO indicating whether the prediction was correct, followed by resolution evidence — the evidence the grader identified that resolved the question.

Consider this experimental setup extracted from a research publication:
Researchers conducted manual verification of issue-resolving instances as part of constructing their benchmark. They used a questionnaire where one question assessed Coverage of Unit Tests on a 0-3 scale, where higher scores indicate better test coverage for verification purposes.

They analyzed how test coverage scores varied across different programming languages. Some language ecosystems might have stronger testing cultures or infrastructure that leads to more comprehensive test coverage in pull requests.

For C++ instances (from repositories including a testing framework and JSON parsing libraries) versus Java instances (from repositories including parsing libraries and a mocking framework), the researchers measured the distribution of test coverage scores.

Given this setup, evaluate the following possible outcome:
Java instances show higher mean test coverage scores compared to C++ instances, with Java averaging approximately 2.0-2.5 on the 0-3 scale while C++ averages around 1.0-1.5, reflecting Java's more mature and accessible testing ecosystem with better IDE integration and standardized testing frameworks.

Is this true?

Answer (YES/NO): NO